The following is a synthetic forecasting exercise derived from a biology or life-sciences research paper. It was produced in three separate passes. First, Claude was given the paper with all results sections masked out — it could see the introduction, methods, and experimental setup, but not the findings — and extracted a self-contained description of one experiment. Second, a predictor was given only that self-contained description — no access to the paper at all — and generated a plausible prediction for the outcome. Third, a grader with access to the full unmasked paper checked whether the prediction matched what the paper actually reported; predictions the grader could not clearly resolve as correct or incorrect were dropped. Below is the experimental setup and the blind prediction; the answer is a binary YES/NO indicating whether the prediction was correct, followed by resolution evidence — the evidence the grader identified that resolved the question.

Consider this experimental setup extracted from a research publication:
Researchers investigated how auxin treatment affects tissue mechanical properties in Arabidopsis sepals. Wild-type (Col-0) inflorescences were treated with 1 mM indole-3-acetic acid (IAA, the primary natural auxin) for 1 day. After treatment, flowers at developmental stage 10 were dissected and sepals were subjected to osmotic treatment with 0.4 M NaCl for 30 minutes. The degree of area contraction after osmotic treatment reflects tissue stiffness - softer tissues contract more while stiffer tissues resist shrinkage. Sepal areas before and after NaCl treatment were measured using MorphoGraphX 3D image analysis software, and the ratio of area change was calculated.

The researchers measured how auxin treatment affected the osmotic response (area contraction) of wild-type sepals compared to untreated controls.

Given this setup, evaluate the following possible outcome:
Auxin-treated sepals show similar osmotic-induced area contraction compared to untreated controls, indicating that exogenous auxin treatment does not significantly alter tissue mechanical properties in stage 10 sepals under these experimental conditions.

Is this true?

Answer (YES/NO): NO